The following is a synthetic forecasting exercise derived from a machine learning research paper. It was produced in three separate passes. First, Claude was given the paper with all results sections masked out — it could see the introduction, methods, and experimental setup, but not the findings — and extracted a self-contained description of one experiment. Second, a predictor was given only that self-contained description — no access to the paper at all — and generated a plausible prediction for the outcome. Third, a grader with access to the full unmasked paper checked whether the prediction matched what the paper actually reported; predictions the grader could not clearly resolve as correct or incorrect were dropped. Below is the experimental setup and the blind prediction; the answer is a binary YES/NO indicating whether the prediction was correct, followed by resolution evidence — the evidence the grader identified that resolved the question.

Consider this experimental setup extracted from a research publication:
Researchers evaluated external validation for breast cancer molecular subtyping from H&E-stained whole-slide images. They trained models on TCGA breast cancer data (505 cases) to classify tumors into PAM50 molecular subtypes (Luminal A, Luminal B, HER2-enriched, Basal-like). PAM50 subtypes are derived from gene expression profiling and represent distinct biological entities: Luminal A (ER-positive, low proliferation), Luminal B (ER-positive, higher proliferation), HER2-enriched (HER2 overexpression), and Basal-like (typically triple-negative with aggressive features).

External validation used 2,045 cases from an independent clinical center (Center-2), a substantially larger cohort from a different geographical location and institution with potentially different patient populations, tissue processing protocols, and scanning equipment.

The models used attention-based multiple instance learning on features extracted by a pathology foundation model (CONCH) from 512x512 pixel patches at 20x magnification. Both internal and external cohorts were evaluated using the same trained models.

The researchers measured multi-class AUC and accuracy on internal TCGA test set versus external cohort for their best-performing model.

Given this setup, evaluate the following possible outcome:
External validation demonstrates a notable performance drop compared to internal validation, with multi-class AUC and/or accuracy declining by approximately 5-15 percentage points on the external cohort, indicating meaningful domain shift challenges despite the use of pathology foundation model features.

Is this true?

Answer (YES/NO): YES